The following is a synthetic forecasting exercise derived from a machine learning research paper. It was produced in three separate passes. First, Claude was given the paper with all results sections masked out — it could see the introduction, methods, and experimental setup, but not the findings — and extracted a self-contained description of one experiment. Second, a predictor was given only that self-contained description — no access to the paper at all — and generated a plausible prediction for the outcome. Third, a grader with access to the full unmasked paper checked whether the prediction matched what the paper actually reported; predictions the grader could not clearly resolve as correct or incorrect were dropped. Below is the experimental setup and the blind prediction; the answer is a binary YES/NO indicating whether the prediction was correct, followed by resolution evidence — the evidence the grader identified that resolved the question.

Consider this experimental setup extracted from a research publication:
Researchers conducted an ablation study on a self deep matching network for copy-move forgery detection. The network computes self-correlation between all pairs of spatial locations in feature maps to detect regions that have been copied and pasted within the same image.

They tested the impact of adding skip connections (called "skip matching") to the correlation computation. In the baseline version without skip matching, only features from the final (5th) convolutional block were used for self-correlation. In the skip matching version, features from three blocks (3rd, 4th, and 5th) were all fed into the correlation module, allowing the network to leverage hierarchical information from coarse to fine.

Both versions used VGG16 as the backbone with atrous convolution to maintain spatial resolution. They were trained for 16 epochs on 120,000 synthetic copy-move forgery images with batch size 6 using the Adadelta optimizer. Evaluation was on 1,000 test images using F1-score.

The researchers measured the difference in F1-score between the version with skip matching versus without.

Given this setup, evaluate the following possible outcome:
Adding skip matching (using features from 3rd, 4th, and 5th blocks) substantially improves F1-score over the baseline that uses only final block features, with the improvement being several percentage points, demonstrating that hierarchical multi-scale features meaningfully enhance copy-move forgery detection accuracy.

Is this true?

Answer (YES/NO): YES